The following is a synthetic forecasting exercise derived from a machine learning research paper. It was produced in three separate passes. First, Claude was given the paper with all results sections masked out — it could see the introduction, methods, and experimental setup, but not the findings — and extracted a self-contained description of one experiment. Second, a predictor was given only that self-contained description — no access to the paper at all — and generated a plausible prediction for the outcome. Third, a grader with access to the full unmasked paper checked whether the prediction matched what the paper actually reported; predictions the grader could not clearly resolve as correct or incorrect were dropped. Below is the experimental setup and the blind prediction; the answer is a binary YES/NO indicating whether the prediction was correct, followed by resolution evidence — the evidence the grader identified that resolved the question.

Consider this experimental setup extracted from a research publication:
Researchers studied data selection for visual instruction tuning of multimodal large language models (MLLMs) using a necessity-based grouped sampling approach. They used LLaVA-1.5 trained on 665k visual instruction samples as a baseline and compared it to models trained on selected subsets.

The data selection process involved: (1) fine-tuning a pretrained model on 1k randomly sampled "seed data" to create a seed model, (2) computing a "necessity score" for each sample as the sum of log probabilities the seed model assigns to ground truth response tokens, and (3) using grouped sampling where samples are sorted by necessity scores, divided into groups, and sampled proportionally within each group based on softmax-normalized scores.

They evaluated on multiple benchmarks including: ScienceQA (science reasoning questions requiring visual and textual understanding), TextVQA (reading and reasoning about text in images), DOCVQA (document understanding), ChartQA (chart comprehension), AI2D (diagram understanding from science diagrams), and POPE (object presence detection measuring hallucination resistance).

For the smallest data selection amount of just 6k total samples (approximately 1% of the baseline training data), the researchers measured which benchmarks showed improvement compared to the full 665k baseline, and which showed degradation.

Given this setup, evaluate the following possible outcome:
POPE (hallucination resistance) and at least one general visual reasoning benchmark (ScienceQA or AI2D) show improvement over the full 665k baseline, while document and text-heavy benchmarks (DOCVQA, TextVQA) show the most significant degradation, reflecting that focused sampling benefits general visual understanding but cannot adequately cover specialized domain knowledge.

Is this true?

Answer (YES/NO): NO